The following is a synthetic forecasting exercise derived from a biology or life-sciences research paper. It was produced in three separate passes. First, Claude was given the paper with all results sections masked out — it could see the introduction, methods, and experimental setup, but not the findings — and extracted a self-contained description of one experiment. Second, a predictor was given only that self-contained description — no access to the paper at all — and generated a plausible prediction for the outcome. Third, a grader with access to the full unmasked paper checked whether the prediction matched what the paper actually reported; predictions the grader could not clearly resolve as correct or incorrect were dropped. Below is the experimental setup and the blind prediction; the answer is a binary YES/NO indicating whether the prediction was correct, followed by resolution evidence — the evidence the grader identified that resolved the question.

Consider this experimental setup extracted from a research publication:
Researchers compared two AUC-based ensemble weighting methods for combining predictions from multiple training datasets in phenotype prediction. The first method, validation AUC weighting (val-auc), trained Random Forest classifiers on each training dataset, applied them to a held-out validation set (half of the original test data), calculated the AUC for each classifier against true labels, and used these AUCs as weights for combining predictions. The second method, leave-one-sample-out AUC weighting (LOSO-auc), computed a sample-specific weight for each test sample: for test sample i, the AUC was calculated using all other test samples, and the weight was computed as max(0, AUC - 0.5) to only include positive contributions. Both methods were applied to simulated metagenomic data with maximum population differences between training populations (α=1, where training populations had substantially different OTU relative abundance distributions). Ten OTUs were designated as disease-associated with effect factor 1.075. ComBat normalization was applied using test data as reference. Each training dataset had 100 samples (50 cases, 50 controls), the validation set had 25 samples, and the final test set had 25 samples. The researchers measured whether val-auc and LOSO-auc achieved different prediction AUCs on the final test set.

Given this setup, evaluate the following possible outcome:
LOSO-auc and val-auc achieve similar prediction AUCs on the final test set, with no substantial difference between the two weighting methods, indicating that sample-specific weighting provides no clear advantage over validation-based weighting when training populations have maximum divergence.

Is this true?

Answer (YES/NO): YES